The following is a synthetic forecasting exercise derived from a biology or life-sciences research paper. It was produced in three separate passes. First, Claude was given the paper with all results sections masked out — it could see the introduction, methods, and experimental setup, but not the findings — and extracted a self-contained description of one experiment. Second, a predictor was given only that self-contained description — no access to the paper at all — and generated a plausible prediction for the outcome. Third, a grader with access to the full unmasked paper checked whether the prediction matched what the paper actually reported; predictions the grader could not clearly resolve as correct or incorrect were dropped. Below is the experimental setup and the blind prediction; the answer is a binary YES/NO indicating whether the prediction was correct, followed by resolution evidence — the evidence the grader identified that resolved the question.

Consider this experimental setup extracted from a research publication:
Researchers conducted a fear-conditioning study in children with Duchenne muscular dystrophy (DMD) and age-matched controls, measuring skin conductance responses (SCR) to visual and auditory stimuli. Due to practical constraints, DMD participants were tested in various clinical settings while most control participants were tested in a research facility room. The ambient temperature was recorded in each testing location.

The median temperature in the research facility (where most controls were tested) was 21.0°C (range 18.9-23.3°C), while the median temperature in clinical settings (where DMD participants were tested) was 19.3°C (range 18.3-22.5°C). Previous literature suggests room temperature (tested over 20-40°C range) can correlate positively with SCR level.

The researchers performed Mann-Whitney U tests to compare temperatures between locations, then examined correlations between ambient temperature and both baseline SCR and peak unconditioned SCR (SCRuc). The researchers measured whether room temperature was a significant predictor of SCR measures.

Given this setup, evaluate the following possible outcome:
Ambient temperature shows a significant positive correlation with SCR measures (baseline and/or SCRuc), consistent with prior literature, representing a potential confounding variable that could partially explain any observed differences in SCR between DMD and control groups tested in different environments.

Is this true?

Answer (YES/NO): NO